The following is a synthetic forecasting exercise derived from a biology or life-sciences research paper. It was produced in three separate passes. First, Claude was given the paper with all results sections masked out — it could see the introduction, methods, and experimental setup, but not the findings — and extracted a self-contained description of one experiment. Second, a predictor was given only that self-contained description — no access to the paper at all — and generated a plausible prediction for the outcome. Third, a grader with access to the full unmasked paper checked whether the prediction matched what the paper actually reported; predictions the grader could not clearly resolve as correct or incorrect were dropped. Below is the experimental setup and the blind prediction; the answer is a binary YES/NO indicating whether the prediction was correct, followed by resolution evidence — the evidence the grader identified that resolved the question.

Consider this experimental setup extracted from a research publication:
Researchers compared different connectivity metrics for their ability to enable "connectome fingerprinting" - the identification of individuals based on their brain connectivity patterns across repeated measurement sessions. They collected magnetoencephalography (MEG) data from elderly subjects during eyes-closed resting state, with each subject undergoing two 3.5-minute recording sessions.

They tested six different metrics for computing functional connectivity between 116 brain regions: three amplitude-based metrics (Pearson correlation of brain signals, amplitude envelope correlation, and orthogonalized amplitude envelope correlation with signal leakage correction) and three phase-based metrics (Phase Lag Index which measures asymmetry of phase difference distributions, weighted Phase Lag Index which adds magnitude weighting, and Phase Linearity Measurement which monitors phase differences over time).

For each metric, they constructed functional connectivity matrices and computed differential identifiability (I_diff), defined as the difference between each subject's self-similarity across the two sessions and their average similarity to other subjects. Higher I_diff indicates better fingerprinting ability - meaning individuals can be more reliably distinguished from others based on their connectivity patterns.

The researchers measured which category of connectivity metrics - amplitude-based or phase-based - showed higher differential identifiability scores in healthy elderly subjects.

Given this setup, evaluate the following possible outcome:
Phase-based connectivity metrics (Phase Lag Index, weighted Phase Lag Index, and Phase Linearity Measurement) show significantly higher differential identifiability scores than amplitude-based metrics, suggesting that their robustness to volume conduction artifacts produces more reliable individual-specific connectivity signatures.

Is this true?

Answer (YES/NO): NO